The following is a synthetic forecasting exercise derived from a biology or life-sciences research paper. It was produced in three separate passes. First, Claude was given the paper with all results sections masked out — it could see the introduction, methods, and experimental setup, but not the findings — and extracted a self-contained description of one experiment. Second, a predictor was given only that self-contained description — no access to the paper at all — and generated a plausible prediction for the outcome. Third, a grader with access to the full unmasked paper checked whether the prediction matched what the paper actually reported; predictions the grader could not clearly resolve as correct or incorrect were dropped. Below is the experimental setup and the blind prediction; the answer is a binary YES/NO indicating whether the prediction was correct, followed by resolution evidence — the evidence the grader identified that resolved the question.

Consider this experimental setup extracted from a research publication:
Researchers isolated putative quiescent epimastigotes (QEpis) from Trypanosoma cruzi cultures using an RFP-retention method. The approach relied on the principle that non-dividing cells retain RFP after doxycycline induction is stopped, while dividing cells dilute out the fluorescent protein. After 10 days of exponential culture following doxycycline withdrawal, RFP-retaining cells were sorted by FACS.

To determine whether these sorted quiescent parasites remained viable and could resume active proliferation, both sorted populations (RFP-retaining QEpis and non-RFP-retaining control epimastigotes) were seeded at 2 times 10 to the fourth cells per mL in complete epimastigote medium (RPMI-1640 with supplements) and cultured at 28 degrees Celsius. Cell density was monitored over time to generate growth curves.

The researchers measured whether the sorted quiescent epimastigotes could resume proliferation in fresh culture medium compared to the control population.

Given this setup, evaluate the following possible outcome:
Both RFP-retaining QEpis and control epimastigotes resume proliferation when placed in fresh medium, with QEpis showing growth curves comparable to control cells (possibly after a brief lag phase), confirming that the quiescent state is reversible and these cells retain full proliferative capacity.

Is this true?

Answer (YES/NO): NO